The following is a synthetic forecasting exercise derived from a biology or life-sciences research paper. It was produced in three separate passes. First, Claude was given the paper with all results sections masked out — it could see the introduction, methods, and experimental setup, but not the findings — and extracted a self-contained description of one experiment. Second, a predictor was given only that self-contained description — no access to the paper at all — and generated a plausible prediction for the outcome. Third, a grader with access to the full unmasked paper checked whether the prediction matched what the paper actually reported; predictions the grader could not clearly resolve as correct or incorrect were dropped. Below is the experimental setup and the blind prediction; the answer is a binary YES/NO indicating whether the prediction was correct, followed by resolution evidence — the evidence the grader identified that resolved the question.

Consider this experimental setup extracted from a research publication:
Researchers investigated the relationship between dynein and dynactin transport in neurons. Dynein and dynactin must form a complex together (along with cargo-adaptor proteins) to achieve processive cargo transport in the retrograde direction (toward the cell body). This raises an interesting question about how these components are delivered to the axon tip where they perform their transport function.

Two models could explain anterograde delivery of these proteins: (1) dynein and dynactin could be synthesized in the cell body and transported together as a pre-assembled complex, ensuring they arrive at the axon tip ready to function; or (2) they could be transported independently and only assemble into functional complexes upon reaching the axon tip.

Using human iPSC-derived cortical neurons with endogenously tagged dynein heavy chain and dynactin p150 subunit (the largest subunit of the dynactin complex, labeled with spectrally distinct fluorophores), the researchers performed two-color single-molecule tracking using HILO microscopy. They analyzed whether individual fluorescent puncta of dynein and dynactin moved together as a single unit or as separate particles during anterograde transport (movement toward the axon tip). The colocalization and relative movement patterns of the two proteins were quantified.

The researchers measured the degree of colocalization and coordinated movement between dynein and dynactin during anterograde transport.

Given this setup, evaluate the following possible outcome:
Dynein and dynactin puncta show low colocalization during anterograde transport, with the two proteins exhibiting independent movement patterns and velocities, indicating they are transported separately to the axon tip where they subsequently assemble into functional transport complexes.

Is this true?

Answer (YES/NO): YES